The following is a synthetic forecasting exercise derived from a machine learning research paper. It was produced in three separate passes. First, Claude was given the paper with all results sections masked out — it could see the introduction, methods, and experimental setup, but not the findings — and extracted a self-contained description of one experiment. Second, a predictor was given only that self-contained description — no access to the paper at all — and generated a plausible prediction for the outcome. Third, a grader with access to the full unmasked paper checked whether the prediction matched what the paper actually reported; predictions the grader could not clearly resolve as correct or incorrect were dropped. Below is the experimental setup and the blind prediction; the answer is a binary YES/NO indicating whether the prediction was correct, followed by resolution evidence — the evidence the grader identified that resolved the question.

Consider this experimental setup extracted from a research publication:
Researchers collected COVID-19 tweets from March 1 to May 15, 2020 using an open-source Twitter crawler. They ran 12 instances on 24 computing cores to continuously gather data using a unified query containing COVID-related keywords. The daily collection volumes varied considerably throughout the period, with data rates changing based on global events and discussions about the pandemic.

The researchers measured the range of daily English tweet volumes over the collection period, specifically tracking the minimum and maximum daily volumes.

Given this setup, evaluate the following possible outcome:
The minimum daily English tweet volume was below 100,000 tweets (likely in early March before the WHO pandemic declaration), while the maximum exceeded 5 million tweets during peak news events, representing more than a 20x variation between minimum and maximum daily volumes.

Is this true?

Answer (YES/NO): NO